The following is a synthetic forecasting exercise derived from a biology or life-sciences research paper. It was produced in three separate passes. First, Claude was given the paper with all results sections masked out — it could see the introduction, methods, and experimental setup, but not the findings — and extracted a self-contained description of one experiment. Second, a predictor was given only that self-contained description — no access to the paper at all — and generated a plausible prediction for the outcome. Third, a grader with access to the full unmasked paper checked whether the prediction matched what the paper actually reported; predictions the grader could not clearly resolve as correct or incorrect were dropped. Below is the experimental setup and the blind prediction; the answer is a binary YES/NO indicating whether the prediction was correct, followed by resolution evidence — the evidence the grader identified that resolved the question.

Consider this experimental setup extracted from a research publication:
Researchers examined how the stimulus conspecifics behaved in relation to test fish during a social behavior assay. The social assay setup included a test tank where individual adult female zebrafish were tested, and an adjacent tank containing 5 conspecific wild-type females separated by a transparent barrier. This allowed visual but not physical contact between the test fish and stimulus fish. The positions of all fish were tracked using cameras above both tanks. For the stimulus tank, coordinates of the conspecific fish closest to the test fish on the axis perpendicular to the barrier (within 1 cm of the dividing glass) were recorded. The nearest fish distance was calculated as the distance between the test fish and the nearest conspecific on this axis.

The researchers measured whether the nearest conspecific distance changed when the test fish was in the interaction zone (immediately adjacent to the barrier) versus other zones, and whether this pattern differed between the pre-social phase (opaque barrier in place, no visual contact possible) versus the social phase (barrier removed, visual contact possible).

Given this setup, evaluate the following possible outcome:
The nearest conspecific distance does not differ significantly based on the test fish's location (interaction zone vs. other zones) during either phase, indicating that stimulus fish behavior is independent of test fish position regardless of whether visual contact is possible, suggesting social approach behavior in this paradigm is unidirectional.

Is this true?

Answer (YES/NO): NO